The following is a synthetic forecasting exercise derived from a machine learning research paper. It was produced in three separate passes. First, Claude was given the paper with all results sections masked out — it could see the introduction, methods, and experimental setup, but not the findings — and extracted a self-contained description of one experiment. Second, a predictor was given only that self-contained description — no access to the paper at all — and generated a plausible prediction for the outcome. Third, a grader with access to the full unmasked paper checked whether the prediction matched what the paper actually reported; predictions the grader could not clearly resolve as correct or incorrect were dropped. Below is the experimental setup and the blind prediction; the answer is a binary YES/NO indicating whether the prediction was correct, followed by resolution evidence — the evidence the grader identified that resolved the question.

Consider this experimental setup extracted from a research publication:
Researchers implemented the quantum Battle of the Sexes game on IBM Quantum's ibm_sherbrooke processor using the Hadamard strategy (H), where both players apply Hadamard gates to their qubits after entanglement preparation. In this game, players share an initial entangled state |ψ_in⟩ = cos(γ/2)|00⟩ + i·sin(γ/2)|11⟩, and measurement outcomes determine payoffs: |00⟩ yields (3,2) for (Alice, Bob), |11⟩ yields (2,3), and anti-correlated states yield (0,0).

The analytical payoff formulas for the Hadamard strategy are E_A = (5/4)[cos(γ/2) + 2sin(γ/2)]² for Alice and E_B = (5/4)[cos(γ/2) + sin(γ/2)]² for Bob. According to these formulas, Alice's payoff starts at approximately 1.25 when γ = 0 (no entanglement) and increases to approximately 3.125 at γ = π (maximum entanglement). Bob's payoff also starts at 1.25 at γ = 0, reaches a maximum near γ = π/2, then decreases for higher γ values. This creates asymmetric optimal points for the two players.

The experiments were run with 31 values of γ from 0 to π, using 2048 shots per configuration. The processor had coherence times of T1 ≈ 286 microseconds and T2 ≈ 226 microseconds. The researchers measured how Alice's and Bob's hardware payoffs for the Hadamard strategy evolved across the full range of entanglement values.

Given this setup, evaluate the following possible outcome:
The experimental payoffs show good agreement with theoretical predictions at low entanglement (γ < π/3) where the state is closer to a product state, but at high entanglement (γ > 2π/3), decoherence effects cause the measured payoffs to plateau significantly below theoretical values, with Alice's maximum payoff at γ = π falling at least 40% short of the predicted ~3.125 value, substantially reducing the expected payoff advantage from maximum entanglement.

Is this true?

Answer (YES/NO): NO